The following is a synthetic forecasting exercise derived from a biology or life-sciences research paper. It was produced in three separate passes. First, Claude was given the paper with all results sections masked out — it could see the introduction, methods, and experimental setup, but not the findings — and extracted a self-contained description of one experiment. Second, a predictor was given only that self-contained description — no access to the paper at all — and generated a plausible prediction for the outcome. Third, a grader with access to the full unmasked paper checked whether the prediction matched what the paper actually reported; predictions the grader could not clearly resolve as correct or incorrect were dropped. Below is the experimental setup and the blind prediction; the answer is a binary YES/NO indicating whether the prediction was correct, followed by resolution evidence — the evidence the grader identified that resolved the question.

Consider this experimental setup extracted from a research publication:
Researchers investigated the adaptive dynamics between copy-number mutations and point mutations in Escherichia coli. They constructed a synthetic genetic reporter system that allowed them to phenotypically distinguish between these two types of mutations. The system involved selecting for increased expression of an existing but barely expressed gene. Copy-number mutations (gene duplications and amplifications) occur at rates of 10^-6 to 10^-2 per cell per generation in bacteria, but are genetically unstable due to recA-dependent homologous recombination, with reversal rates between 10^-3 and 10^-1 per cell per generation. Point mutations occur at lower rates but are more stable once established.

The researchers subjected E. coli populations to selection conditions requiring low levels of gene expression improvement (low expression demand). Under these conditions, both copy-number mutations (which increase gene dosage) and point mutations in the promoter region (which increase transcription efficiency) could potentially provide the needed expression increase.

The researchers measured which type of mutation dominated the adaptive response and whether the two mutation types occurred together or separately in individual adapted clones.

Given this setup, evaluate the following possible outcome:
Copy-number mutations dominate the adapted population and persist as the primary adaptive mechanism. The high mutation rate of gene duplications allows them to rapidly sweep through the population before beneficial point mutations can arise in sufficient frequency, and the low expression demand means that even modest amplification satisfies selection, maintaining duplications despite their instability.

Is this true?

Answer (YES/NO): YES